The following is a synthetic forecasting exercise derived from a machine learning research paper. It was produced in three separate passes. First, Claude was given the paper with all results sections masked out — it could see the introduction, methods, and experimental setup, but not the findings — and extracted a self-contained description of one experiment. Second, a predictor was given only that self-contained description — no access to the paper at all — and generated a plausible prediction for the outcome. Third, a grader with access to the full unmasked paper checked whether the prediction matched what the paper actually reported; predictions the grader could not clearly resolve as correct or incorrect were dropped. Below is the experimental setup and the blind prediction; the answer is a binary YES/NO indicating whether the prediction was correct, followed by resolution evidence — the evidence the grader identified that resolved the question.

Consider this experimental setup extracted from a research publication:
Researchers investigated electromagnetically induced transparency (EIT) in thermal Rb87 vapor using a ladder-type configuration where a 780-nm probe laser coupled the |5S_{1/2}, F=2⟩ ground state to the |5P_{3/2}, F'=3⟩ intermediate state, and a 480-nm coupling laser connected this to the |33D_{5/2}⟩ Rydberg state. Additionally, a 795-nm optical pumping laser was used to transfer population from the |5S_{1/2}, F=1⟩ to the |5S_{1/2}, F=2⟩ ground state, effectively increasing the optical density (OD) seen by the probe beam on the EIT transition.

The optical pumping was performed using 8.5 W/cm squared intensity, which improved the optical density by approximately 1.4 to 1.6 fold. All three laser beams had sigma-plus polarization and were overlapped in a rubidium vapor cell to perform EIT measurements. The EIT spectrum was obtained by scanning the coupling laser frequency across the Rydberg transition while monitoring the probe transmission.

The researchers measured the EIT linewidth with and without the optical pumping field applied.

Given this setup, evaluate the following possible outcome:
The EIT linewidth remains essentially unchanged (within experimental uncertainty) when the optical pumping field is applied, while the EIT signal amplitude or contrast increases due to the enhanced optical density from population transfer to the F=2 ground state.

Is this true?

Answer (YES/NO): NO